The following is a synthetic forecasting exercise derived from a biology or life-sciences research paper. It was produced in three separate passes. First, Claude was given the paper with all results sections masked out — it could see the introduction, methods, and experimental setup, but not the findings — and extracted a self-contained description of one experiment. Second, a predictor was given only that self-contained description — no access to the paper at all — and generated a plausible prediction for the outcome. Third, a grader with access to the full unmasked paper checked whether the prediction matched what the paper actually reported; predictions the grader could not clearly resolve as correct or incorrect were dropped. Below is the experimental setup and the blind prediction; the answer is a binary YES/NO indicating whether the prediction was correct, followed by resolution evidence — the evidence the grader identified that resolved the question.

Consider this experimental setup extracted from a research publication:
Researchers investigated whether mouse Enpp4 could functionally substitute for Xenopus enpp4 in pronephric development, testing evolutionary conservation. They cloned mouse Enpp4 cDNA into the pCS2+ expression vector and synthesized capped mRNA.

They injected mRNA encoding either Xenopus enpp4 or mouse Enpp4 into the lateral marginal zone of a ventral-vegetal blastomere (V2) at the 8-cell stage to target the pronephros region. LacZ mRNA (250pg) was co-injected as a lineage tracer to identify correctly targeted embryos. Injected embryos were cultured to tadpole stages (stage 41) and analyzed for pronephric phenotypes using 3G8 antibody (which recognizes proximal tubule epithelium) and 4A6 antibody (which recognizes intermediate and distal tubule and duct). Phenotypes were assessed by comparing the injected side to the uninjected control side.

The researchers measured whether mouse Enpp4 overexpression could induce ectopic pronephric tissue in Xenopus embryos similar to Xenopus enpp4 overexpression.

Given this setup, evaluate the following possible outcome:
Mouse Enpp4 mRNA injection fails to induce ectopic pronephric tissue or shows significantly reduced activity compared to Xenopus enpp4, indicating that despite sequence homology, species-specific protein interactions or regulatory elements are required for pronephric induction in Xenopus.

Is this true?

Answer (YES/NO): NO